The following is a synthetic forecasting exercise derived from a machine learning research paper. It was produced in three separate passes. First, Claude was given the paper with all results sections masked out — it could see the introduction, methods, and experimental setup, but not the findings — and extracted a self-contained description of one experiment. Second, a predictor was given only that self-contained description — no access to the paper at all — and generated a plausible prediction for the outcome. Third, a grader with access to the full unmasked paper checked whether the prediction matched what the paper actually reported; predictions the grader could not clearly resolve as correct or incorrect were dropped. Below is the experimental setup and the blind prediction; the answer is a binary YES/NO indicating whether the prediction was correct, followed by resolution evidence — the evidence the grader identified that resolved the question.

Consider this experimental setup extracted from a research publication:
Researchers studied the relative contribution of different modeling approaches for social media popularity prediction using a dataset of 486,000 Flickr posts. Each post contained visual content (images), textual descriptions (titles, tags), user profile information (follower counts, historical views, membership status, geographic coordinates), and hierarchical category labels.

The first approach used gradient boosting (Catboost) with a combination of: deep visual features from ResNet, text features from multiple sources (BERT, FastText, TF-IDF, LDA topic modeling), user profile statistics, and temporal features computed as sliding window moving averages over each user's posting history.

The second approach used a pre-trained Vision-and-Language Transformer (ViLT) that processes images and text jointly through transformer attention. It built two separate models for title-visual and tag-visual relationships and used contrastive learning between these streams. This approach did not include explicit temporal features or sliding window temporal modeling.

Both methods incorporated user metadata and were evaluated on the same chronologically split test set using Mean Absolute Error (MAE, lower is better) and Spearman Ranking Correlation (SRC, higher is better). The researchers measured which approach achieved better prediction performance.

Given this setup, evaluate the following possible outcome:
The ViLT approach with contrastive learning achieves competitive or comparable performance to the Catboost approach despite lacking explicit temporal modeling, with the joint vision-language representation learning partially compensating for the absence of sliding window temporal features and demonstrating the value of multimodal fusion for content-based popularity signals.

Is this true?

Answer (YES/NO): NO